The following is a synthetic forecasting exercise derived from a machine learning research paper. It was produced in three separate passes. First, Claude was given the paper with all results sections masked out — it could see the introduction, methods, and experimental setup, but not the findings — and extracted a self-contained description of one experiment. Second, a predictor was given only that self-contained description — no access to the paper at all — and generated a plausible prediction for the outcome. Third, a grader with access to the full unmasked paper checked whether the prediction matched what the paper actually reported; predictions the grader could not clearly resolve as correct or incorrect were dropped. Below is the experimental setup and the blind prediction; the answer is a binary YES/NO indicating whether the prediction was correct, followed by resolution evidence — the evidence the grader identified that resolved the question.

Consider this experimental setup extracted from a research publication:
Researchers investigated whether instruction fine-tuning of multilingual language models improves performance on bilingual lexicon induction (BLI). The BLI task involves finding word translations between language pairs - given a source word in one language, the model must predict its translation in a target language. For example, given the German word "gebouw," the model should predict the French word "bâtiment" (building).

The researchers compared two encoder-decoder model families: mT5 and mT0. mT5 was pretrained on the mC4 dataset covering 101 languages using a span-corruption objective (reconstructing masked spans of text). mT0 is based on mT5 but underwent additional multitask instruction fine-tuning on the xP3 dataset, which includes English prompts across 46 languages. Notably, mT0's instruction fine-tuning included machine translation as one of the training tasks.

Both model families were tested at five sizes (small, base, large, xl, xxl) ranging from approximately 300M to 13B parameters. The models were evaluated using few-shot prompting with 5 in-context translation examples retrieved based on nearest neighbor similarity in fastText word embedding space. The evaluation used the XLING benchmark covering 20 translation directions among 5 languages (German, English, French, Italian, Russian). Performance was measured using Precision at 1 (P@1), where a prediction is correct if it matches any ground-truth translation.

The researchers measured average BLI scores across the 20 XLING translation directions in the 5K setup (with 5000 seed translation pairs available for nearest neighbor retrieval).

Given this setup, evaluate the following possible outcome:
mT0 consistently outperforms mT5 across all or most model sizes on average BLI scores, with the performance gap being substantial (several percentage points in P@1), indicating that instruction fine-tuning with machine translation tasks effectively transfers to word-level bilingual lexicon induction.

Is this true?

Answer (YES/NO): NO